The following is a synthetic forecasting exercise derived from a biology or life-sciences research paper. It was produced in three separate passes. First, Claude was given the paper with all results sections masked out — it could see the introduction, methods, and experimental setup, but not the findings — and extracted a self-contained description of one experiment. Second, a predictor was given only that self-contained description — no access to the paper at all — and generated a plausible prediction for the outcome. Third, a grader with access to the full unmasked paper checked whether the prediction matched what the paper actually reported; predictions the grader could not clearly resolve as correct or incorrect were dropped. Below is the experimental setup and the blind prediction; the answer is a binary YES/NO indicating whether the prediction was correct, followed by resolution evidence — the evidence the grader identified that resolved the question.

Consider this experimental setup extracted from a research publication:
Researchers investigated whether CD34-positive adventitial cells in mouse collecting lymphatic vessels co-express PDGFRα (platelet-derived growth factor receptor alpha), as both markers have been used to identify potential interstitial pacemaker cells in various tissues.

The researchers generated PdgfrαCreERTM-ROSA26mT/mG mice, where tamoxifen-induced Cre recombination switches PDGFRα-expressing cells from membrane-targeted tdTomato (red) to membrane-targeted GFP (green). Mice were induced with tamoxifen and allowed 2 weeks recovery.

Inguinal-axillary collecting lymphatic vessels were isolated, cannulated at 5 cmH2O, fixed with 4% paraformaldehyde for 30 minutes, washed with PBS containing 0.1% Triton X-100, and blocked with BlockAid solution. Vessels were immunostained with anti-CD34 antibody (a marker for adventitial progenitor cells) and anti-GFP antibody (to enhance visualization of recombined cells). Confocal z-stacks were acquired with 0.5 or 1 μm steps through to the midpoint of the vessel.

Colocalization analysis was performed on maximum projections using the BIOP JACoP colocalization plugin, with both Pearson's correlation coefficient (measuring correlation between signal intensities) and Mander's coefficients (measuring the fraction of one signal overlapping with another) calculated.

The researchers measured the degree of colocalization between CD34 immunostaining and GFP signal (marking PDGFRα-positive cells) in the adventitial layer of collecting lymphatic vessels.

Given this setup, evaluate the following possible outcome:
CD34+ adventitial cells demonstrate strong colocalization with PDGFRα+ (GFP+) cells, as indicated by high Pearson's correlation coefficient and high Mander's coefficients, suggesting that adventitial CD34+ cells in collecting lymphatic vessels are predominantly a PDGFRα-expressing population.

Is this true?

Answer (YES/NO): YES